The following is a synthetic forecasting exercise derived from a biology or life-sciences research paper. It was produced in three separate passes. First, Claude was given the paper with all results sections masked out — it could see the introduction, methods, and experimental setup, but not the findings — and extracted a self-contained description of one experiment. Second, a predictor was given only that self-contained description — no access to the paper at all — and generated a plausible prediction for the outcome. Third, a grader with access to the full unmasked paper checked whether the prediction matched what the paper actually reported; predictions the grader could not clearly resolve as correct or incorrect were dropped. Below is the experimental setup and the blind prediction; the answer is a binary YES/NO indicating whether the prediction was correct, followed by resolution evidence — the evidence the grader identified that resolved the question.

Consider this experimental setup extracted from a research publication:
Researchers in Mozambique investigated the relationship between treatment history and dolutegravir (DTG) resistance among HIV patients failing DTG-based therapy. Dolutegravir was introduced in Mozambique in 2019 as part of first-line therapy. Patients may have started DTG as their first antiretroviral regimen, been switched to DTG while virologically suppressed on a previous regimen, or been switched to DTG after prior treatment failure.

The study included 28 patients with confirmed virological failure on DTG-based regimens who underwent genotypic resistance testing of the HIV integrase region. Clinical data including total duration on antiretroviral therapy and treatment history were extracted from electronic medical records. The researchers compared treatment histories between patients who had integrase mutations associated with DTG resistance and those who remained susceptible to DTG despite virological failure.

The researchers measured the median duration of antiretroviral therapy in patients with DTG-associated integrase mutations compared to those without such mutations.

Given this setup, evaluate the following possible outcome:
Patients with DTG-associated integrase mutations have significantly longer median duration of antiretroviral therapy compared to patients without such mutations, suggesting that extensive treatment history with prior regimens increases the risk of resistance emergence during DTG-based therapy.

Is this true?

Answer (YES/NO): YES